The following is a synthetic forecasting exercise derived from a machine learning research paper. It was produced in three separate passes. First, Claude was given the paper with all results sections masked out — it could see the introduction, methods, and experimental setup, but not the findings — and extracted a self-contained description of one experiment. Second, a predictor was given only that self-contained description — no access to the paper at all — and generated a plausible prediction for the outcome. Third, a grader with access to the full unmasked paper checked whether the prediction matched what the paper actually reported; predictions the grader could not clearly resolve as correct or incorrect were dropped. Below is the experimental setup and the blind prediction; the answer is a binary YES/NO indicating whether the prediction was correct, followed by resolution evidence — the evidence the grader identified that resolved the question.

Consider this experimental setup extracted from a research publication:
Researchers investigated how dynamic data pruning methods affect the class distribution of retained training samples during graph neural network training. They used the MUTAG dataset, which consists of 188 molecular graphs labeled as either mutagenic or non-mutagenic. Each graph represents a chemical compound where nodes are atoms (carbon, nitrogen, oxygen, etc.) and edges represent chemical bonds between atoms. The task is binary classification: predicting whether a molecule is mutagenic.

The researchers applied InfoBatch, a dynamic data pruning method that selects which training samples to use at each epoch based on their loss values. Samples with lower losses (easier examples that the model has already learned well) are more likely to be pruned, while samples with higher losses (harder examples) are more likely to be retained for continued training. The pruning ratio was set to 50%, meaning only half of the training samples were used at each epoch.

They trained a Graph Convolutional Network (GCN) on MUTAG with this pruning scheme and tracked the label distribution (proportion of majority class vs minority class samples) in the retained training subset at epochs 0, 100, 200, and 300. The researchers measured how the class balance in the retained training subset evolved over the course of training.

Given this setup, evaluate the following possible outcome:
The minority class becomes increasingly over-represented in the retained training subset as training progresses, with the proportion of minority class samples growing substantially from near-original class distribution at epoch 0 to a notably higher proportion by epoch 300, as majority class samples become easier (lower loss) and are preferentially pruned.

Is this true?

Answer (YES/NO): NO